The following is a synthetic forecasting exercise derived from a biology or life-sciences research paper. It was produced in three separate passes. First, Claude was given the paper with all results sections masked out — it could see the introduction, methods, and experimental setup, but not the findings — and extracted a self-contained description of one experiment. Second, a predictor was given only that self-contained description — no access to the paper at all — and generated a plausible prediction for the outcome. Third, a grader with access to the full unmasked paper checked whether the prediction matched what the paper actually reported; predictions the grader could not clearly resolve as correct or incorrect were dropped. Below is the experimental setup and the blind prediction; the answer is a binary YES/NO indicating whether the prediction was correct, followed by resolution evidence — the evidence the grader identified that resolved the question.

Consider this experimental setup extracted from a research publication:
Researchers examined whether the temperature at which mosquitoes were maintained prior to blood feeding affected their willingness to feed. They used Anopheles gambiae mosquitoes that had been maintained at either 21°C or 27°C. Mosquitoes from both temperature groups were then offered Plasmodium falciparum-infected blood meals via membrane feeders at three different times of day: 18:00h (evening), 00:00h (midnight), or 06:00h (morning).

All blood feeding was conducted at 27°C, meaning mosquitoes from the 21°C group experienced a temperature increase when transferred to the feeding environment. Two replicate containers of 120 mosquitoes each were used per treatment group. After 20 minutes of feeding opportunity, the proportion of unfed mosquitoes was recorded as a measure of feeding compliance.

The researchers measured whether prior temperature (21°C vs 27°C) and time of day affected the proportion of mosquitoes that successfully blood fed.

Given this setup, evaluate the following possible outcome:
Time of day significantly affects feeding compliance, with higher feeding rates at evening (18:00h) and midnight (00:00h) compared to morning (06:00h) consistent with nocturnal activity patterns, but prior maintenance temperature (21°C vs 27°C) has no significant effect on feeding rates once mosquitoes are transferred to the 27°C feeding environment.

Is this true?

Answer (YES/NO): NO